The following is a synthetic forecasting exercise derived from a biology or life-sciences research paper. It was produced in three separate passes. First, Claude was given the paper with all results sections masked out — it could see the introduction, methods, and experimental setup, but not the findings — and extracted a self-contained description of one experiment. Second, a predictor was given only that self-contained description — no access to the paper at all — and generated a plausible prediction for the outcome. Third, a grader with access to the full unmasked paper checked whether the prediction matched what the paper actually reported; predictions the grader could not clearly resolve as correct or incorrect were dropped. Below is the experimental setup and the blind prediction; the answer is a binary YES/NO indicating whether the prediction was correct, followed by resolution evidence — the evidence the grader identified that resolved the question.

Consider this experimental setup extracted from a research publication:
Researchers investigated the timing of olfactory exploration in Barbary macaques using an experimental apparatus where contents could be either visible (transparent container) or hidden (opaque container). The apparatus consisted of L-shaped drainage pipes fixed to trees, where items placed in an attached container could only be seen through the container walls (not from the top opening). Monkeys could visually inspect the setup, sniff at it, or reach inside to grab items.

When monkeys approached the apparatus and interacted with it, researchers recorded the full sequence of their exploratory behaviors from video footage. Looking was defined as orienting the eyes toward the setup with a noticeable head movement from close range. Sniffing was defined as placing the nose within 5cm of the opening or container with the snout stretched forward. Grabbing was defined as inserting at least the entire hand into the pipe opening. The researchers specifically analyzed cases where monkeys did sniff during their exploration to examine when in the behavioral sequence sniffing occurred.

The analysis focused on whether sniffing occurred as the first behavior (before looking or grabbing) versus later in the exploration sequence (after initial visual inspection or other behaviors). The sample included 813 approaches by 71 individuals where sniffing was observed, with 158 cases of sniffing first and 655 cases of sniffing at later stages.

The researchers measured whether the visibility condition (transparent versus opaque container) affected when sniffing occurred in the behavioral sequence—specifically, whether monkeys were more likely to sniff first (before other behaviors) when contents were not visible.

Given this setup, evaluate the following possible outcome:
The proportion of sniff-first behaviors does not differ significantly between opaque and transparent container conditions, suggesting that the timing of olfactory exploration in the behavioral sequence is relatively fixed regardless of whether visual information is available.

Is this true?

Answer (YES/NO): NO